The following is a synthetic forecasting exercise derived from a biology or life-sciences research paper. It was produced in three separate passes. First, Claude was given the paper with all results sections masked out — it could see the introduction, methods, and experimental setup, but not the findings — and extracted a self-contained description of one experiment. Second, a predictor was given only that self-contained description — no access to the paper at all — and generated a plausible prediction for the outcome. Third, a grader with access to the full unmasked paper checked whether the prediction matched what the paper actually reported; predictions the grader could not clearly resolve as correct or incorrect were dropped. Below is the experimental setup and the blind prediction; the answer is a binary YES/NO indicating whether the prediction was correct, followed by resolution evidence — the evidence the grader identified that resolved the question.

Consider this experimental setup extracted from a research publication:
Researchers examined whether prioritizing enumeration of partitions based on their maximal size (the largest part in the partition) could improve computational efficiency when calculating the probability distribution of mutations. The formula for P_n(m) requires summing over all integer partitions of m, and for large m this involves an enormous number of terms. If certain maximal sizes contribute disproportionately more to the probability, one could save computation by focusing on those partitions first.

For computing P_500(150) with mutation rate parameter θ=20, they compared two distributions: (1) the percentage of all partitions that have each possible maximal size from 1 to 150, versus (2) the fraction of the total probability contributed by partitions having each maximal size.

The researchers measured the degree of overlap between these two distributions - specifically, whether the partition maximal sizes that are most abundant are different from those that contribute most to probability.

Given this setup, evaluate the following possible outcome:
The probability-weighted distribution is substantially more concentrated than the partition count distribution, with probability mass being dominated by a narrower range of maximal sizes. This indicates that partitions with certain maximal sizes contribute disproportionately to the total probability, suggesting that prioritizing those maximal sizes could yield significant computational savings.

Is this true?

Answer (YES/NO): NO